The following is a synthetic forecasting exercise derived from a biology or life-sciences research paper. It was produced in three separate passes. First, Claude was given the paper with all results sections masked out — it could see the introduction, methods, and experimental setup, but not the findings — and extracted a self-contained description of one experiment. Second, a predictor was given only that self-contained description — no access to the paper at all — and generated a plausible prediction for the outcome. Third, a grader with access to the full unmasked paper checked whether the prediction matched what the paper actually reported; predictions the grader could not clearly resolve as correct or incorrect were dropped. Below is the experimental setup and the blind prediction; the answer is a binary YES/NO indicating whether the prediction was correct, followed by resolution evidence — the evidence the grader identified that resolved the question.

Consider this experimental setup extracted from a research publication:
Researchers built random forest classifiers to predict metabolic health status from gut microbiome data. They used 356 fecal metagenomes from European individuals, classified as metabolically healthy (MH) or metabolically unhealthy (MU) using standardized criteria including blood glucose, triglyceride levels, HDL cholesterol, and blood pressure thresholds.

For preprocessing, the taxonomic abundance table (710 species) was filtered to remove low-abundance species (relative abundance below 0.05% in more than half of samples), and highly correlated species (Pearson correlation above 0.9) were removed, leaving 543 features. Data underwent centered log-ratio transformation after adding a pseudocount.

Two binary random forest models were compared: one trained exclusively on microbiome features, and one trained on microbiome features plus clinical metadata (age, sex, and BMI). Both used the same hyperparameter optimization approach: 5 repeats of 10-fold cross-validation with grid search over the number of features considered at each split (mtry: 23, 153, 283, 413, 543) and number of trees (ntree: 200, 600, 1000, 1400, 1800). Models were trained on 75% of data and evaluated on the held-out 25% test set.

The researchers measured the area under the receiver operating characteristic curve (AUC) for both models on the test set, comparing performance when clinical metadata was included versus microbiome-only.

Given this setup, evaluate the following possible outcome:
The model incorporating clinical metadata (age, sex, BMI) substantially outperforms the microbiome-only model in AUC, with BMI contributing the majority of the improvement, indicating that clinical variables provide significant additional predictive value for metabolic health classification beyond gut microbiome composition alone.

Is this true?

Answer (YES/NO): NO